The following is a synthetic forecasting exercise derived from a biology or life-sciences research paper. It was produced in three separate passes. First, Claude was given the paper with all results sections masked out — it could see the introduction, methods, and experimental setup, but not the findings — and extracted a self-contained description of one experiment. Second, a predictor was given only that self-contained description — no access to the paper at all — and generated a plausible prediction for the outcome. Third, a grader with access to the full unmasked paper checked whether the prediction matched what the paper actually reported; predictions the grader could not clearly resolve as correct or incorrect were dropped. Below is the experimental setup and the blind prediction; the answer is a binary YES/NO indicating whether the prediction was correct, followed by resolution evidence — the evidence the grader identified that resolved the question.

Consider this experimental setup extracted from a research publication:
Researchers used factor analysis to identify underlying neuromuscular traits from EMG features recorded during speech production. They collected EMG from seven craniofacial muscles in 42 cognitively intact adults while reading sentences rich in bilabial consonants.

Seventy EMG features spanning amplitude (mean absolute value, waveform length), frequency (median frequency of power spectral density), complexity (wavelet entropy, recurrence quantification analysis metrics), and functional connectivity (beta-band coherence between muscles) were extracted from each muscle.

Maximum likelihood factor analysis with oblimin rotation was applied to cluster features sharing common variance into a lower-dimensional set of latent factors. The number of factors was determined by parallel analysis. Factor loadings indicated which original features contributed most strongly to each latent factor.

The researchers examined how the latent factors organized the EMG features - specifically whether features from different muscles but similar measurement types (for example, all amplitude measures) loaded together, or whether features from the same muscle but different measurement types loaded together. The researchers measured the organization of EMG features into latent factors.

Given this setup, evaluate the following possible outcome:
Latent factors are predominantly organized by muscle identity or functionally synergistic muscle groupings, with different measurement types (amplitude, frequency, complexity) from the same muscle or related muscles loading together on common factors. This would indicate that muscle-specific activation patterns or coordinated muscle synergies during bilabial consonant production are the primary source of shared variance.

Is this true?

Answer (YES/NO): NO